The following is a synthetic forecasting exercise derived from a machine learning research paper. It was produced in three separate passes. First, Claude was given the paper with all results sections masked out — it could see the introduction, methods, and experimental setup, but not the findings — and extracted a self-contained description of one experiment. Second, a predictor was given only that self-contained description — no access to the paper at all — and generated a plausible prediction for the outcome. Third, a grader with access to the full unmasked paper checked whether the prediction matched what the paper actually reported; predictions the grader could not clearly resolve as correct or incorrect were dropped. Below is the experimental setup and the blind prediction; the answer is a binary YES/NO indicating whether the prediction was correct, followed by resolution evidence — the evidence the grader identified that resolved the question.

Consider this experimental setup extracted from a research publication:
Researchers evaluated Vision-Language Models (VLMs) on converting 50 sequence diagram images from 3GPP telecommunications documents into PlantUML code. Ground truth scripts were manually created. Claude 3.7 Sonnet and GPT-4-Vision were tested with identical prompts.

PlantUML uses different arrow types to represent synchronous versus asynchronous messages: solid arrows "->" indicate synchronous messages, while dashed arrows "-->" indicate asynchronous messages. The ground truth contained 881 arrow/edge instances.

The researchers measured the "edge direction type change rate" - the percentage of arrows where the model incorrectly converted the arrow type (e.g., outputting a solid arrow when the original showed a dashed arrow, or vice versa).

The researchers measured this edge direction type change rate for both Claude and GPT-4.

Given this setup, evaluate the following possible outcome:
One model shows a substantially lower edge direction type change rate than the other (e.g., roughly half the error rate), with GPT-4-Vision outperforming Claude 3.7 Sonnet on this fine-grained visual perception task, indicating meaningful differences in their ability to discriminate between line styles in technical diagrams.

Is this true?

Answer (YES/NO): NO